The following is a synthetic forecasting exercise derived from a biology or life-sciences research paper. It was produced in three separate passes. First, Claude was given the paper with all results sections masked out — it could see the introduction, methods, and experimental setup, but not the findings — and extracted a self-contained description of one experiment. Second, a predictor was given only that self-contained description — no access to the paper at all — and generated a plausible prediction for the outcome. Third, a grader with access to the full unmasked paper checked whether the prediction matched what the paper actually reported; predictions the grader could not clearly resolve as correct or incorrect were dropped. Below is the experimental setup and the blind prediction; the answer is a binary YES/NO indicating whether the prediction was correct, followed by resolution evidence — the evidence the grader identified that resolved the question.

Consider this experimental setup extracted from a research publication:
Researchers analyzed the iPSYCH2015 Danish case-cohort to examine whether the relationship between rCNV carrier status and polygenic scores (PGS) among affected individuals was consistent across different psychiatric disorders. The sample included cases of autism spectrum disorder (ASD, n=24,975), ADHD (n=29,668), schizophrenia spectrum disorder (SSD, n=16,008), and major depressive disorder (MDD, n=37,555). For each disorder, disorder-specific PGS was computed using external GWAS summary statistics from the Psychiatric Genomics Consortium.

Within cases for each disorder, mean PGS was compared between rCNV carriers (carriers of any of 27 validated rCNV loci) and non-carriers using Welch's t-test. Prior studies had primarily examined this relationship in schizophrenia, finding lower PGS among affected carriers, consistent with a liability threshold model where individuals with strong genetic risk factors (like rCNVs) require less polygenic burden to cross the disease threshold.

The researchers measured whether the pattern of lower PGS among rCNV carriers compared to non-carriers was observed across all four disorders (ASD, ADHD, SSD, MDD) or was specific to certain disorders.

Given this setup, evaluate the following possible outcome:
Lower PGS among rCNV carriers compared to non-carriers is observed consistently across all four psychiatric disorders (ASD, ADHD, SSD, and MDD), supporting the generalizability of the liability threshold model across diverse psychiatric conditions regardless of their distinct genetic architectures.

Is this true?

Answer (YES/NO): NO